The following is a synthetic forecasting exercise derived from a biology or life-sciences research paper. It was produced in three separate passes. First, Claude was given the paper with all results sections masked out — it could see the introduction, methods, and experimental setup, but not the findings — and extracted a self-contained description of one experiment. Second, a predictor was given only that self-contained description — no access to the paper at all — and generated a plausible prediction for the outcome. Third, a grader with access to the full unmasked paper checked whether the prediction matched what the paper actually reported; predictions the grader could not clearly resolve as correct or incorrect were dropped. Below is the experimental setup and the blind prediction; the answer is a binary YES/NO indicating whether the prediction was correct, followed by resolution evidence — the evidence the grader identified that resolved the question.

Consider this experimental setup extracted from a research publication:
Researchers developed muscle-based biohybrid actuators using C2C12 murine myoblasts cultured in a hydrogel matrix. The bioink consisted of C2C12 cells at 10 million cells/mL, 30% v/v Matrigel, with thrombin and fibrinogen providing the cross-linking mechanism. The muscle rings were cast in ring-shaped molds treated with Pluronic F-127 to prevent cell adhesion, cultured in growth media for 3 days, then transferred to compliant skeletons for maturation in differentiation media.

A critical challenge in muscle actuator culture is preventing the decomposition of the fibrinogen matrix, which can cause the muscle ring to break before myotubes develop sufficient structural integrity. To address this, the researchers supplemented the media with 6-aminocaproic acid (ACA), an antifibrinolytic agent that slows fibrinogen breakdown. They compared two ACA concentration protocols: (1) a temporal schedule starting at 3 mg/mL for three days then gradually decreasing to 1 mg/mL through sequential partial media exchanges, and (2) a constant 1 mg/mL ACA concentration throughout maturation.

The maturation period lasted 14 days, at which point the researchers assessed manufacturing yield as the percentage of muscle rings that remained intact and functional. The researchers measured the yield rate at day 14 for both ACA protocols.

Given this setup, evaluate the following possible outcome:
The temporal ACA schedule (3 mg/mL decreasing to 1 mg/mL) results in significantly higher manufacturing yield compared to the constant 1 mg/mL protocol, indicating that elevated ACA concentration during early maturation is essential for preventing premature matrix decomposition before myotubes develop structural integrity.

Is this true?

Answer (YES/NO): YES